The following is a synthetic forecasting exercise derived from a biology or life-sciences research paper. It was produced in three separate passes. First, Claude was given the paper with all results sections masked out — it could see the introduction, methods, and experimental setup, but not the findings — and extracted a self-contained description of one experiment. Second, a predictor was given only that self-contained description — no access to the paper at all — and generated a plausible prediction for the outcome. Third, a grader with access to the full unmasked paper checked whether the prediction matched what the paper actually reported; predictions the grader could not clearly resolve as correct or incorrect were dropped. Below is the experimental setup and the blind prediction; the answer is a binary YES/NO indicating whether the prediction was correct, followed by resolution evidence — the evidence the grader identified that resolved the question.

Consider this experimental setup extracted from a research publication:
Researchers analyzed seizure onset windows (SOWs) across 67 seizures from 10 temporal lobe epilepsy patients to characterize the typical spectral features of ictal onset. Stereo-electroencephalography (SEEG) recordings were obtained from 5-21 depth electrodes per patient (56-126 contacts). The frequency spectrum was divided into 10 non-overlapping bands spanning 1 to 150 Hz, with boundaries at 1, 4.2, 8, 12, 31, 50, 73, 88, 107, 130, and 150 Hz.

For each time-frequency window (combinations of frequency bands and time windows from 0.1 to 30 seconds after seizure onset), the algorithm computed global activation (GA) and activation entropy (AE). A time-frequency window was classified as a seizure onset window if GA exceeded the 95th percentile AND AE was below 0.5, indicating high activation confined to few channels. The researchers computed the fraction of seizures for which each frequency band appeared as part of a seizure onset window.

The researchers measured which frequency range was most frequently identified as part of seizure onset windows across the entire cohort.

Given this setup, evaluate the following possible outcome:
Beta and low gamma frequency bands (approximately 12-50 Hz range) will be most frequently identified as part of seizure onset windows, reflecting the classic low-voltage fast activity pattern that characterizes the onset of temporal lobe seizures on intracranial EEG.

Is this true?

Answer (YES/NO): YES